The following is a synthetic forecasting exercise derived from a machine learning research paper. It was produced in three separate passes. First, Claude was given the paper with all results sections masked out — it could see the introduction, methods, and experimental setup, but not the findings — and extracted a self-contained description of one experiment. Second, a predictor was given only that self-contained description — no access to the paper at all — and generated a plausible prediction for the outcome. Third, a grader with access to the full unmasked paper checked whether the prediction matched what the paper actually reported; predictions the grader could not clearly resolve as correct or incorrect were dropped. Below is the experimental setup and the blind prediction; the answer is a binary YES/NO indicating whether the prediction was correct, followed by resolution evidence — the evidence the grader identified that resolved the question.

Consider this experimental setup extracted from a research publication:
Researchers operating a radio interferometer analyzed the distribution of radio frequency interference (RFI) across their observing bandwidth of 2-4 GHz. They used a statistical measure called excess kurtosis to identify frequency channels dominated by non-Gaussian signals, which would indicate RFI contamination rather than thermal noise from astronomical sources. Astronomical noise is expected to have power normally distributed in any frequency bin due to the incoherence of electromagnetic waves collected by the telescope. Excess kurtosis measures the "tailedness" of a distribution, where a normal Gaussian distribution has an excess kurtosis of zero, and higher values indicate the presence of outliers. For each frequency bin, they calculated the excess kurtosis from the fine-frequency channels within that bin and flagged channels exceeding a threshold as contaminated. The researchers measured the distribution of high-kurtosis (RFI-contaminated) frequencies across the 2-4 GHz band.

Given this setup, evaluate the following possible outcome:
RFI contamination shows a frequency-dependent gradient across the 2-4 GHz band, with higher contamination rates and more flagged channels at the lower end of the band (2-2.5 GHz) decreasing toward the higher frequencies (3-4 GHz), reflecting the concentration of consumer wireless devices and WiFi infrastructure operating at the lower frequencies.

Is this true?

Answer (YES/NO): NO